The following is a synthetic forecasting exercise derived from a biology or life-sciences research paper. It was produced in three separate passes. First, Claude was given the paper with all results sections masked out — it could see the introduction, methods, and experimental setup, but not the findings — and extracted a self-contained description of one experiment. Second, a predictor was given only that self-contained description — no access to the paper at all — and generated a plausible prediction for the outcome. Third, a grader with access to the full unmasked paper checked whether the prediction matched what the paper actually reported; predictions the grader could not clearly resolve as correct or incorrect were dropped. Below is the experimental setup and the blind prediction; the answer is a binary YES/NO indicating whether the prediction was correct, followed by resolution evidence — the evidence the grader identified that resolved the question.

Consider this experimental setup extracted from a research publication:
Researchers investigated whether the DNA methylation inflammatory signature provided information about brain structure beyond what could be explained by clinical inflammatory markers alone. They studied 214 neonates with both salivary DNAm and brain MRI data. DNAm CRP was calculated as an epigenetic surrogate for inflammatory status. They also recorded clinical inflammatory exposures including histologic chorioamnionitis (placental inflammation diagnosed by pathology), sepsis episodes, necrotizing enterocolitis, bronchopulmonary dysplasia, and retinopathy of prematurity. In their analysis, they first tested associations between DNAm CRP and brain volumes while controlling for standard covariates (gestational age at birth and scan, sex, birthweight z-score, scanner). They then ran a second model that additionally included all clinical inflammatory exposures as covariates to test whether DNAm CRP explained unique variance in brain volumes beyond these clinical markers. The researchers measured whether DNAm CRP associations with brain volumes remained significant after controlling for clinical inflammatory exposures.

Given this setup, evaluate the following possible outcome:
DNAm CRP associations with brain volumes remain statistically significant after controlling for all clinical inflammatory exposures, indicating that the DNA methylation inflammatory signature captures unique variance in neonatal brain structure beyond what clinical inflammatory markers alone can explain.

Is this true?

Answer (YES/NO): YES